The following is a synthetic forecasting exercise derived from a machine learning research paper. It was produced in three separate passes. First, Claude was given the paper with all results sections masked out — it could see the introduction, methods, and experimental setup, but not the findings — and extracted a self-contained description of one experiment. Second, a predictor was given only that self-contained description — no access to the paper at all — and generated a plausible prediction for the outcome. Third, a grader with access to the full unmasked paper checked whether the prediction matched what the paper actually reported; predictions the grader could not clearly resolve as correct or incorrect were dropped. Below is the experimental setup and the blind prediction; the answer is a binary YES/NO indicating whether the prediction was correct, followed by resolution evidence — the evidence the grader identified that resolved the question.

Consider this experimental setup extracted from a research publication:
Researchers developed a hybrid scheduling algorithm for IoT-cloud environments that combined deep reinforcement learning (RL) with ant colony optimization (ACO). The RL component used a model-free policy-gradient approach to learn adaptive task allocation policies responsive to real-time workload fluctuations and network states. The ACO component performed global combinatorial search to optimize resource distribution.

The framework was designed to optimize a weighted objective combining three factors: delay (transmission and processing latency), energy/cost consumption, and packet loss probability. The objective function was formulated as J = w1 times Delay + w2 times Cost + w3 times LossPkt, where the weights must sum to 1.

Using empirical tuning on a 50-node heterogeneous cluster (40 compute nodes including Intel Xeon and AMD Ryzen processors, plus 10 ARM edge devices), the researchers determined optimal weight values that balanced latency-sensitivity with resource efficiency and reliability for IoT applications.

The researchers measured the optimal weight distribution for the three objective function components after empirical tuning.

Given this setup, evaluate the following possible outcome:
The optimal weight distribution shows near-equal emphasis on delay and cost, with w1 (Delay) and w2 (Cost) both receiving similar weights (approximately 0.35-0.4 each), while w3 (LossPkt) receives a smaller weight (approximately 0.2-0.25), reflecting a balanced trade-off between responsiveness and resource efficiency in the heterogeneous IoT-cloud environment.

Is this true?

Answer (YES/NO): NO